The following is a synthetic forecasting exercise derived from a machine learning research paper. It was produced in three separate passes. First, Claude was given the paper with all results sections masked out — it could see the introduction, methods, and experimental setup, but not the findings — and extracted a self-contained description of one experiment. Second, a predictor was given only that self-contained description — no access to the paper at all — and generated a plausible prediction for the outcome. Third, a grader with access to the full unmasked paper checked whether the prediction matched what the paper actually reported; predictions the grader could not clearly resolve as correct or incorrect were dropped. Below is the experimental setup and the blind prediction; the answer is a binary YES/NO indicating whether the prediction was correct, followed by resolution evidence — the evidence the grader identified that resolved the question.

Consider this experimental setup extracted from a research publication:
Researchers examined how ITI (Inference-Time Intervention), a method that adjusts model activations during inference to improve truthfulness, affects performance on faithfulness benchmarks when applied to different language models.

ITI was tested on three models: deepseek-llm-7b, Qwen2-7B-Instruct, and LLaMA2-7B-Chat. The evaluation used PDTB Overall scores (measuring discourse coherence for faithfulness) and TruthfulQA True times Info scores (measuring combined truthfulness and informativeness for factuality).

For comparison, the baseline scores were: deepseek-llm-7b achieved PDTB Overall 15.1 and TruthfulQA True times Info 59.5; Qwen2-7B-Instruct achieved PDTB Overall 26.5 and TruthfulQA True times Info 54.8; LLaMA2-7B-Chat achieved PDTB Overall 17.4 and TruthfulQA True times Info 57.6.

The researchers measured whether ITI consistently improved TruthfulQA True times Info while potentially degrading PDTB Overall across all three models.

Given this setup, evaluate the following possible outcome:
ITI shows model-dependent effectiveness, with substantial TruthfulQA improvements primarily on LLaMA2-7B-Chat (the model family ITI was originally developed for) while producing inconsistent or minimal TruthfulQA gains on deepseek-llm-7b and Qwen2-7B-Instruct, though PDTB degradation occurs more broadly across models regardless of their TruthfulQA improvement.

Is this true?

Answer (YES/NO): NO